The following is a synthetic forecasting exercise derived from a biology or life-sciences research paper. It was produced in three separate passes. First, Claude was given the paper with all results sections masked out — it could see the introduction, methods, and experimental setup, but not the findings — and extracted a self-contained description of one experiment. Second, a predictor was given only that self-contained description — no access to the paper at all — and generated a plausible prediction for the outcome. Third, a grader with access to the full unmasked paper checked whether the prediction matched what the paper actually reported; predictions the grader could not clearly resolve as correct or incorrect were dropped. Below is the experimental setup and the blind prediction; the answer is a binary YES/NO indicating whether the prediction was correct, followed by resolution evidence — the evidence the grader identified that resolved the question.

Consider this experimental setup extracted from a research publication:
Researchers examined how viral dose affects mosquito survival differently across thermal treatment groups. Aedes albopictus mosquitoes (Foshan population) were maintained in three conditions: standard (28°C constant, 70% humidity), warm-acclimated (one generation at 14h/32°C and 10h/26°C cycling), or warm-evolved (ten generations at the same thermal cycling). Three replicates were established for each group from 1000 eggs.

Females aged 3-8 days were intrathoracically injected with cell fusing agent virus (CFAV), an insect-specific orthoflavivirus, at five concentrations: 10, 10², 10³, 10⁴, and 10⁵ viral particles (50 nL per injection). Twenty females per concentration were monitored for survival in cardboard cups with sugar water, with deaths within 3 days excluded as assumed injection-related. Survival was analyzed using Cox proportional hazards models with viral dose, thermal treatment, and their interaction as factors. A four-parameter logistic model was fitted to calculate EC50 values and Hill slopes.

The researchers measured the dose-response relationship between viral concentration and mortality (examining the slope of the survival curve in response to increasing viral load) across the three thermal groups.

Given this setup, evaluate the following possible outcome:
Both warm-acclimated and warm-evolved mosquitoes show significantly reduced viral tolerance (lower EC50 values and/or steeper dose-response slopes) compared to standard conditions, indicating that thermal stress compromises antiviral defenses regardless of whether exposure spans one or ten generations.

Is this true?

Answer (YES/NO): NO